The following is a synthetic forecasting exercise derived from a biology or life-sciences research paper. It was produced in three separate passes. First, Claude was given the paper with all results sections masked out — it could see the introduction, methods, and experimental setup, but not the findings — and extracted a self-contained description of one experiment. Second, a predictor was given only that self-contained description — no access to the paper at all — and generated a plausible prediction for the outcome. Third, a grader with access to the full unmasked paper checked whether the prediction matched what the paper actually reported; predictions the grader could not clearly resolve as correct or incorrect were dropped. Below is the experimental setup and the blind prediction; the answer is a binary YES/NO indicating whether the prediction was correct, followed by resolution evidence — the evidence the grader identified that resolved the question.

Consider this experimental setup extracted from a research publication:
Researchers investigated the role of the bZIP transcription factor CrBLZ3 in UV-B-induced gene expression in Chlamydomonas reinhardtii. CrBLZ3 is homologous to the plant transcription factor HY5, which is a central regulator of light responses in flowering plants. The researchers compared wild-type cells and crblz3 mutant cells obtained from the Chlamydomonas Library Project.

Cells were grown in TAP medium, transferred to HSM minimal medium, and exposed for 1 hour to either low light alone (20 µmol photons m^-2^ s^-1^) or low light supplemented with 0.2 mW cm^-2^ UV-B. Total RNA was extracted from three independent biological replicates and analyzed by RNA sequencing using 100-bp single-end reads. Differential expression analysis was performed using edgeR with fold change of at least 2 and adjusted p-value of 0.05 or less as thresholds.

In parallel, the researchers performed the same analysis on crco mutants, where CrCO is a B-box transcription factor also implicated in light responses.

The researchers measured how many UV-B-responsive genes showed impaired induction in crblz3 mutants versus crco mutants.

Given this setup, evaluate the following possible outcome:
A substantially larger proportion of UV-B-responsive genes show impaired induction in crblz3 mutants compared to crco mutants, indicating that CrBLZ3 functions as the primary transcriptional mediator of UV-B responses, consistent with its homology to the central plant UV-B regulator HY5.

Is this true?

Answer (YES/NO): NO